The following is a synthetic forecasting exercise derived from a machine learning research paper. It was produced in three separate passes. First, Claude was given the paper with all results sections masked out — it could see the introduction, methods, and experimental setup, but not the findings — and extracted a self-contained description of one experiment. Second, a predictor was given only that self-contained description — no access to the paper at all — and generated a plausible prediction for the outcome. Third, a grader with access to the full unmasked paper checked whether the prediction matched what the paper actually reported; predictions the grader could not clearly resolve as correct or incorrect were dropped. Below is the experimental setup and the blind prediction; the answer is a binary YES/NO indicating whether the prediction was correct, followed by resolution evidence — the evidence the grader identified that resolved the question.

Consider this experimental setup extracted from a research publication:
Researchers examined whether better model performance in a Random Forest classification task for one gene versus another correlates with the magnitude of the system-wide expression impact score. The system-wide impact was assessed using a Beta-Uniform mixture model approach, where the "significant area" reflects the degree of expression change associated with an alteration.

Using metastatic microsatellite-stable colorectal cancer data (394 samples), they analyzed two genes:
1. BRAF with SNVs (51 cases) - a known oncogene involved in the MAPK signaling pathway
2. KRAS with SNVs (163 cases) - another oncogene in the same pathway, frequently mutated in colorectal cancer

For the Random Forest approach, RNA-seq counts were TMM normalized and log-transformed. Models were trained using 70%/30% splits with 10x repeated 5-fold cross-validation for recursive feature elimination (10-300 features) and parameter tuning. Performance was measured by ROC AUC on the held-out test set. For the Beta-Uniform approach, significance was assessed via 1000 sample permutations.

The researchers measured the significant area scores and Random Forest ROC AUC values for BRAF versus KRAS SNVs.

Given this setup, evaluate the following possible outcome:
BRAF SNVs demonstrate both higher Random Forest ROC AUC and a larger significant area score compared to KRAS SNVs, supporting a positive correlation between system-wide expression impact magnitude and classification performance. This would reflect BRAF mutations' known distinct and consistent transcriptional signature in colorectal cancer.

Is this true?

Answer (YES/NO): NO